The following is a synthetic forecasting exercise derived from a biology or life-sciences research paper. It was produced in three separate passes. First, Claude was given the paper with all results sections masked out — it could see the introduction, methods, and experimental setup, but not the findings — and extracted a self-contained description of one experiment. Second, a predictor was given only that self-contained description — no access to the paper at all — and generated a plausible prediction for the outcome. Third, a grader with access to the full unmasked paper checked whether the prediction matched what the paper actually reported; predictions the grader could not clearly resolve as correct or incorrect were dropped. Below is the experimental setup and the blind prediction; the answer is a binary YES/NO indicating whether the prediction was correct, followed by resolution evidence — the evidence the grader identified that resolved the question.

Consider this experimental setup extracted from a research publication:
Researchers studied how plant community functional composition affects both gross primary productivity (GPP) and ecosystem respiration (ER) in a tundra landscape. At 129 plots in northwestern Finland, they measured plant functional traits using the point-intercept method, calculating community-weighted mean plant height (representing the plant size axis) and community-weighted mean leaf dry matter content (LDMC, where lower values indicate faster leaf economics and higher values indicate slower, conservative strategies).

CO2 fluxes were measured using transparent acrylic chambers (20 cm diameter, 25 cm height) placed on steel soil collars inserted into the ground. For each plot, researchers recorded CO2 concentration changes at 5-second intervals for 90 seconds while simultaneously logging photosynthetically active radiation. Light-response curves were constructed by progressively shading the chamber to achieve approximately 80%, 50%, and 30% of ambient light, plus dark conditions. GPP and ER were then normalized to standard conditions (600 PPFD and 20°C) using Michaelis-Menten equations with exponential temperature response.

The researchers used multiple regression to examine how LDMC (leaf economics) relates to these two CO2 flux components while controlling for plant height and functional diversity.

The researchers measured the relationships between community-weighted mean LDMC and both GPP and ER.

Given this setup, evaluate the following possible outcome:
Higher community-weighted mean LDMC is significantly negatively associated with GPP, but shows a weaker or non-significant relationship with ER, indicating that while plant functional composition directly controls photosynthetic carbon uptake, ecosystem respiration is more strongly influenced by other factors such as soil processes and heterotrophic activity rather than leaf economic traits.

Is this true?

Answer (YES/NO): YES